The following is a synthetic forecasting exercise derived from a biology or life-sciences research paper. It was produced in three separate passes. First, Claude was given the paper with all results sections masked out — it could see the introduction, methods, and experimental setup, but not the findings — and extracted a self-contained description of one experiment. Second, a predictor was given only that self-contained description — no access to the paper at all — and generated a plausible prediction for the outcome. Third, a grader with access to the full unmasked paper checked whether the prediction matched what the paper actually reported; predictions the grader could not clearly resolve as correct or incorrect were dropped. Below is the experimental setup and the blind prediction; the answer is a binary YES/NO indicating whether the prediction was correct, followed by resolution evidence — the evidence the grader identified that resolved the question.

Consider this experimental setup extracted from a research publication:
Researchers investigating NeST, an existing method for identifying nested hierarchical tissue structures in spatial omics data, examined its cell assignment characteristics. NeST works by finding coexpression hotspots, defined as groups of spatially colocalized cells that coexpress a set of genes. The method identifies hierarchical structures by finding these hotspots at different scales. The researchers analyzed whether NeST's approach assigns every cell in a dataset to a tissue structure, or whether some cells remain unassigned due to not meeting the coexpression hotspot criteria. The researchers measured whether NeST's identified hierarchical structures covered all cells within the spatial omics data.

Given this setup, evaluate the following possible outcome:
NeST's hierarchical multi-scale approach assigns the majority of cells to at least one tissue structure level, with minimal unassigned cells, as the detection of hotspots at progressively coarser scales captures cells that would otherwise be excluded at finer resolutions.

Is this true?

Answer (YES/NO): NO